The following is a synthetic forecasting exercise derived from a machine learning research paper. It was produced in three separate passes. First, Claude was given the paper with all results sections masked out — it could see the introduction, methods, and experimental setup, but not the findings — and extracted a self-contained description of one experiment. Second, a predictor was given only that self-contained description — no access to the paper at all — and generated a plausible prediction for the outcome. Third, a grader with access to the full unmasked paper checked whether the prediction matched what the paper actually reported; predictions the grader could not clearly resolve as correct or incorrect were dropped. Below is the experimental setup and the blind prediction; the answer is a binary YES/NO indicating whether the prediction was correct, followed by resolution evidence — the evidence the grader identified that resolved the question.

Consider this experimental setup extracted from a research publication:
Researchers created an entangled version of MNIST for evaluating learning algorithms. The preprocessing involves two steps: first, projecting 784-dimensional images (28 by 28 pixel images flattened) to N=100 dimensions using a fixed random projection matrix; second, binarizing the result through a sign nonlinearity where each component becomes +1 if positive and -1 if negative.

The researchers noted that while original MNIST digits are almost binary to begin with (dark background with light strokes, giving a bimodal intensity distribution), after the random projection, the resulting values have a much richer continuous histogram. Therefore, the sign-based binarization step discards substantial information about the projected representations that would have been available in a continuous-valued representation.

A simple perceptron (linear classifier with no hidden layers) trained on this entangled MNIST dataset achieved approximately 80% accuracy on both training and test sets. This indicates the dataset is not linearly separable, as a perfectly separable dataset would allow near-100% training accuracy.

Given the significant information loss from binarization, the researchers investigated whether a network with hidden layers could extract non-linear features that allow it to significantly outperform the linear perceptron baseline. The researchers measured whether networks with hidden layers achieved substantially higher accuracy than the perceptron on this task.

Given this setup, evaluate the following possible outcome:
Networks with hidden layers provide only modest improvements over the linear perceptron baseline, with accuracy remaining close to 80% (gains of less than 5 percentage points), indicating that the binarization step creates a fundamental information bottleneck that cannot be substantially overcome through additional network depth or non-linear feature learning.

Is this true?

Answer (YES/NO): NO